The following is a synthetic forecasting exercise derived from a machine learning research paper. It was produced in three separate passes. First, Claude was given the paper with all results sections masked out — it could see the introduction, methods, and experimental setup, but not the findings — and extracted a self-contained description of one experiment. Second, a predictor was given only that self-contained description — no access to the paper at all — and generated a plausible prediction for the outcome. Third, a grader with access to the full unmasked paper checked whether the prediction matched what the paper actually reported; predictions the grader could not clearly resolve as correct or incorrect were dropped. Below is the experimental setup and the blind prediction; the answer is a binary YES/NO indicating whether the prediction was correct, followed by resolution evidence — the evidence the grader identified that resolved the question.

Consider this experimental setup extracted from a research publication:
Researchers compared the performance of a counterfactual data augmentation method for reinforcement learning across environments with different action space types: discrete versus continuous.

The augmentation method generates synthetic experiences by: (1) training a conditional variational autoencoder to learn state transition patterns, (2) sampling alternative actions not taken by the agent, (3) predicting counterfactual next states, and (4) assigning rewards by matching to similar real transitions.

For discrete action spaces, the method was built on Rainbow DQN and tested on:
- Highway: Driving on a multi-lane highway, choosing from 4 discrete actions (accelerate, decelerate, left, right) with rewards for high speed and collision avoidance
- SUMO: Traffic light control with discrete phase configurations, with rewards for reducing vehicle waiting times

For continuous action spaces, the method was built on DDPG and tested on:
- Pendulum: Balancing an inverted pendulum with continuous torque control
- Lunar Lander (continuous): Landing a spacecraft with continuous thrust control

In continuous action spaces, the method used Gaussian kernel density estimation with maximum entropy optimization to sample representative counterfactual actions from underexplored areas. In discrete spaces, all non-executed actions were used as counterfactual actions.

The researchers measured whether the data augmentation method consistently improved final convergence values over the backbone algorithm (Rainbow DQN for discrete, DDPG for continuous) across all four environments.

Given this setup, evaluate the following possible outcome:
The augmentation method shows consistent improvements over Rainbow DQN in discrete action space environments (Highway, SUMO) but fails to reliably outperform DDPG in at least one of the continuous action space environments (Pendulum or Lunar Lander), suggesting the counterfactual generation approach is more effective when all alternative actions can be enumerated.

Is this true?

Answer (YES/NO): YES